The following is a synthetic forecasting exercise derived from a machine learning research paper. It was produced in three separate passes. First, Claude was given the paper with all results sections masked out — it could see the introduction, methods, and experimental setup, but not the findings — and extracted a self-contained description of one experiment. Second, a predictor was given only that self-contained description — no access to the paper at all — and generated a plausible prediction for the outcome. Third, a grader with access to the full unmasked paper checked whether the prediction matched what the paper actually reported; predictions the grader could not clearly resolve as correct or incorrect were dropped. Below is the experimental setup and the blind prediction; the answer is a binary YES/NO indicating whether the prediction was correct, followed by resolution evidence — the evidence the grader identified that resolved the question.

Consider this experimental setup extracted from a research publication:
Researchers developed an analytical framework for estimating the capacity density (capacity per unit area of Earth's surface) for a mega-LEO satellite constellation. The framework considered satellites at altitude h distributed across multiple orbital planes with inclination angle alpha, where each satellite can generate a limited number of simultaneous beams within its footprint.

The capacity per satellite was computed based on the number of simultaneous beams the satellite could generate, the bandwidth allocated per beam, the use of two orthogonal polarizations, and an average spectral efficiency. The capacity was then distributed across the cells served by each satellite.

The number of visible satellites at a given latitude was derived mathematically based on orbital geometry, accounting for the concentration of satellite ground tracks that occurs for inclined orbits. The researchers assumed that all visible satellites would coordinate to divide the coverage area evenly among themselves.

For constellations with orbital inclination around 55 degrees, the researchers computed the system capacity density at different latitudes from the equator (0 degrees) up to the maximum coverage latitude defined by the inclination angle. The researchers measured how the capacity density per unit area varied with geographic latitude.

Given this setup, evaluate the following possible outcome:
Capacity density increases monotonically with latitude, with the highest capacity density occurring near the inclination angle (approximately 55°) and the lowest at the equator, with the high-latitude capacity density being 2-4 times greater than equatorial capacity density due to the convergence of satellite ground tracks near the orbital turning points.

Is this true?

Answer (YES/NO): NO